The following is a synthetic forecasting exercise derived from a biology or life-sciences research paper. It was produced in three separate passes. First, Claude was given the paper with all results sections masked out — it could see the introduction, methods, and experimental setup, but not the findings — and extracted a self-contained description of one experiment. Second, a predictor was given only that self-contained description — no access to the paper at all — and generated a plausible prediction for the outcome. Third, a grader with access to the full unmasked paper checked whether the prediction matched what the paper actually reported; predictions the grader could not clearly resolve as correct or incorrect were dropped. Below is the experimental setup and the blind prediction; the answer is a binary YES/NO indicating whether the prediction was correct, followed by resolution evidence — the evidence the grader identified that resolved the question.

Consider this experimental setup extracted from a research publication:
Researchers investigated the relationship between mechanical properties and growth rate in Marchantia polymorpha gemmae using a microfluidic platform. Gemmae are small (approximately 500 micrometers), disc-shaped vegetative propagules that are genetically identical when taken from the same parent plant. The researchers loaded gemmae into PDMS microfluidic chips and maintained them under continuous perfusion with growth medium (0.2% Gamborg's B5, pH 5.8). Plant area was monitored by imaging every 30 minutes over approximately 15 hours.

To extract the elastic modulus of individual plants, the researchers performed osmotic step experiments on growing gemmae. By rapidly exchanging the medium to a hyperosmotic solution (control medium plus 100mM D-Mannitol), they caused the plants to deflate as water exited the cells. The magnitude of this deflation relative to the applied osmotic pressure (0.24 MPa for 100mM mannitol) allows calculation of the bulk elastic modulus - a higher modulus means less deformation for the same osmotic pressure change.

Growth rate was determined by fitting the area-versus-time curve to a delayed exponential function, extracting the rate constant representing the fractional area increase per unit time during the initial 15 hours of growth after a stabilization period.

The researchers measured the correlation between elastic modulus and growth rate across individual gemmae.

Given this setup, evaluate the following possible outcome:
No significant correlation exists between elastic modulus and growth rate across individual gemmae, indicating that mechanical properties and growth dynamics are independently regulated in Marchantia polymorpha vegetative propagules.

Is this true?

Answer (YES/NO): NO